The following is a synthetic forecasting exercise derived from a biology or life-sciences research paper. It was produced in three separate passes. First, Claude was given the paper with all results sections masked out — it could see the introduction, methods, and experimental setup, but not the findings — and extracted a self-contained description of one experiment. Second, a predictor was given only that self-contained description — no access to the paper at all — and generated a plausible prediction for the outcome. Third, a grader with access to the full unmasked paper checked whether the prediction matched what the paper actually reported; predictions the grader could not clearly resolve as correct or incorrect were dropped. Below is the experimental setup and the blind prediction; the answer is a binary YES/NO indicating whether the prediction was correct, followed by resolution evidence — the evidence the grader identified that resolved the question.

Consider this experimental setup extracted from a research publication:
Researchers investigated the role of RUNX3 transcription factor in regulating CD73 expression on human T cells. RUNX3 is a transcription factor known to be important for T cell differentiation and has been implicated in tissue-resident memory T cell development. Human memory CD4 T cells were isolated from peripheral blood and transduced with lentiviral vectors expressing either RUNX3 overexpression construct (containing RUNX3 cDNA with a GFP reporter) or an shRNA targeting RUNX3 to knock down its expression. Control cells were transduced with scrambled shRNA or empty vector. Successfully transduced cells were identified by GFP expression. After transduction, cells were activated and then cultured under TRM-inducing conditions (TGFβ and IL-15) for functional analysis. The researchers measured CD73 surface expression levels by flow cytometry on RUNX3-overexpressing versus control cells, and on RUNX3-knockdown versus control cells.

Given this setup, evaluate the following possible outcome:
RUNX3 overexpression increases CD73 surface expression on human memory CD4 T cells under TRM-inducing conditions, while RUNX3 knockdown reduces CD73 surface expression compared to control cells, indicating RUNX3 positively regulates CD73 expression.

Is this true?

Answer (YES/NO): NO